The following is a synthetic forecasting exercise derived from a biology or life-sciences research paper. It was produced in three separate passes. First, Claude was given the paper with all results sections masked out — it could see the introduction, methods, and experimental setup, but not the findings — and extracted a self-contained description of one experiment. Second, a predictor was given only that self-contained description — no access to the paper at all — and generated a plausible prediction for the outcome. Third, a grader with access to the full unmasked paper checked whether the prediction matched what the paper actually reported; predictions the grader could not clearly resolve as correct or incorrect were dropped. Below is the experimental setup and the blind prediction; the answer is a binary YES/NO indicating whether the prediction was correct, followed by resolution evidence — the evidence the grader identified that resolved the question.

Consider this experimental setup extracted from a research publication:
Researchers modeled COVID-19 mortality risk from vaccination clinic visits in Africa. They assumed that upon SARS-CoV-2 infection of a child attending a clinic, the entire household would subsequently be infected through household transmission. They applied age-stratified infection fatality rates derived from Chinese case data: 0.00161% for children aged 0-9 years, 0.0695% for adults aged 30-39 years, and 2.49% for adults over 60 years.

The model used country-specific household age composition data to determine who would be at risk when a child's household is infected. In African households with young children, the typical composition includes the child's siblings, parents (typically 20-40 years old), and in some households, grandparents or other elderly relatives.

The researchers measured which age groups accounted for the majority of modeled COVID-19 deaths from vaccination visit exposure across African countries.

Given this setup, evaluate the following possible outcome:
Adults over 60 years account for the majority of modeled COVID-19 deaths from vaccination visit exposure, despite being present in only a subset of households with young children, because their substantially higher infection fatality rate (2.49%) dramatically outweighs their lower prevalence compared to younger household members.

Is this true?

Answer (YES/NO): YES